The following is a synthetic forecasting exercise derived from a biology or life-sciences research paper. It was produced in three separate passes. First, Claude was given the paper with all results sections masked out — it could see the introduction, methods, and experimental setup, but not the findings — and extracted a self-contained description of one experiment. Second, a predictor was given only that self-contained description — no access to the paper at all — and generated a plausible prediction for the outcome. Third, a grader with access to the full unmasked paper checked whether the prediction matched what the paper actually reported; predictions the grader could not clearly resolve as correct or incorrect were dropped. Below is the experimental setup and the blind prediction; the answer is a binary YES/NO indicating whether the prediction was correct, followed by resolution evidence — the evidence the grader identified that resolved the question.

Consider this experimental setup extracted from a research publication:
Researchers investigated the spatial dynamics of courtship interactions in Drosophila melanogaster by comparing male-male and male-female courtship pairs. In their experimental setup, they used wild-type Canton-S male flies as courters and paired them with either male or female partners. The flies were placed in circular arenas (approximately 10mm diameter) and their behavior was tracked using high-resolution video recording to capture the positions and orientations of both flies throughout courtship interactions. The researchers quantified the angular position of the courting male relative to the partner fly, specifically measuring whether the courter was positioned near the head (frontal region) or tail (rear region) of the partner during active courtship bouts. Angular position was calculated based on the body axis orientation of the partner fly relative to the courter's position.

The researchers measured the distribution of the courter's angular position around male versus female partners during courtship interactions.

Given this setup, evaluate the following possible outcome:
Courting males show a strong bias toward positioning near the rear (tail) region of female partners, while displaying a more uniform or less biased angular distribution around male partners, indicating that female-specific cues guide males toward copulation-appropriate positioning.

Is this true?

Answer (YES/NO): NO